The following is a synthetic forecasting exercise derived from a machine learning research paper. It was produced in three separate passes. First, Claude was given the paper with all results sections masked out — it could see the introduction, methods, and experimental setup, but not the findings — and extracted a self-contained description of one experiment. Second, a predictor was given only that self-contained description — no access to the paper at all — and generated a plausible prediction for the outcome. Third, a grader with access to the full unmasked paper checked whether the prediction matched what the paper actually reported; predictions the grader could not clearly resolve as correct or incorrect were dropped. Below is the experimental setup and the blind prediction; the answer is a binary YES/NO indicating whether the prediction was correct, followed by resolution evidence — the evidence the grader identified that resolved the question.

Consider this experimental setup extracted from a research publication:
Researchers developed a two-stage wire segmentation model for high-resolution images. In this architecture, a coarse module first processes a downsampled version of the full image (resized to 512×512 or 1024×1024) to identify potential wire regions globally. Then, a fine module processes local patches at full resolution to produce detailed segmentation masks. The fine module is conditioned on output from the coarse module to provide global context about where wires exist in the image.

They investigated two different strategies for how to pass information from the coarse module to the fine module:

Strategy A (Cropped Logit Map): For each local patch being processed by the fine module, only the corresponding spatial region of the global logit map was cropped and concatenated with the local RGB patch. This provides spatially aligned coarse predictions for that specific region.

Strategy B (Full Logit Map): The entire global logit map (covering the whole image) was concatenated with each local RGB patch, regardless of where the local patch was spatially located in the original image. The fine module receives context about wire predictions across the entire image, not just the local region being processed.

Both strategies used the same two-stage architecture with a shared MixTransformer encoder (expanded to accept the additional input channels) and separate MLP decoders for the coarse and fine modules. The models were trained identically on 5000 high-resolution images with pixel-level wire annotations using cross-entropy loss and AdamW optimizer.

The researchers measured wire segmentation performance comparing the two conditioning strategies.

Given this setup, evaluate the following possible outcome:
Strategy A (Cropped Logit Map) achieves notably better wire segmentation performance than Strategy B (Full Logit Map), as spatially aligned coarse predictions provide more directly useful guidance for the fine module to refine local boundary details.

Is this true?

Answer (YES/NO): NO